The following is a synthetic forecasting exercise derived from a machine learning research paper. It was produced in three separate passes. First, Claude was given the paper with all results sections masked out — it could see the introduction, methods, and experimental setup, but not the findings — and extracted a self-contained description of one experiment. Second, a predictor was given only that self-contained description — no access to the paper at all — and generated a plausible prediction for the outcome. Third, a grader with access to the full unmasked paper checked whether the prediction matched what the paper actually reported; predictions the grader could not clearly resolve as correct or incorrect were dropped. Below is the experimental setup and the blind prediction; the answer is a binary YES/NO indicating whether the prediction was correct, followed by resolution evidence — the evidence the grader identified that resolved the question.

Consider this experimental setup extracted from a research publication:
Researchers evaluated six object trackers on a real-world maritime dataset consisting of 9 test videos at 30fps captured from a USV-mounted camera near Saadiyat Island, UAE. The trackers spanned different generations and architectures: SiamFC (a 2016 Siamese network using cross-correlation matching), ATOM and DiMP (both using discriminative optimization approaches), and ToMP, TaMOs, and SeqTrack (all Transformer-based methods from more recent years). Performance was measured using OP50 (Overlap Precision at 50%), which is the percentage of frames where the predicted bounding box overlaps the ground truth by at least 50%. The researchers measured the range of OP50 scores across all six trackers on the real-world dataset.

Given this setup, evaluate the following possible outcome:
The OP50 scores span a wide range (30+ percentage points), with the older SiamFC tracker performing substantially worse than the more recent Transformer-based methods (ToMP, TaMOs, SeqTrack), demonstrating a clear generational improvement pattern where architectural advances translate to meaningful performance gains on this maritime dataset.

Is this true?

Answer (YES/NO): NO